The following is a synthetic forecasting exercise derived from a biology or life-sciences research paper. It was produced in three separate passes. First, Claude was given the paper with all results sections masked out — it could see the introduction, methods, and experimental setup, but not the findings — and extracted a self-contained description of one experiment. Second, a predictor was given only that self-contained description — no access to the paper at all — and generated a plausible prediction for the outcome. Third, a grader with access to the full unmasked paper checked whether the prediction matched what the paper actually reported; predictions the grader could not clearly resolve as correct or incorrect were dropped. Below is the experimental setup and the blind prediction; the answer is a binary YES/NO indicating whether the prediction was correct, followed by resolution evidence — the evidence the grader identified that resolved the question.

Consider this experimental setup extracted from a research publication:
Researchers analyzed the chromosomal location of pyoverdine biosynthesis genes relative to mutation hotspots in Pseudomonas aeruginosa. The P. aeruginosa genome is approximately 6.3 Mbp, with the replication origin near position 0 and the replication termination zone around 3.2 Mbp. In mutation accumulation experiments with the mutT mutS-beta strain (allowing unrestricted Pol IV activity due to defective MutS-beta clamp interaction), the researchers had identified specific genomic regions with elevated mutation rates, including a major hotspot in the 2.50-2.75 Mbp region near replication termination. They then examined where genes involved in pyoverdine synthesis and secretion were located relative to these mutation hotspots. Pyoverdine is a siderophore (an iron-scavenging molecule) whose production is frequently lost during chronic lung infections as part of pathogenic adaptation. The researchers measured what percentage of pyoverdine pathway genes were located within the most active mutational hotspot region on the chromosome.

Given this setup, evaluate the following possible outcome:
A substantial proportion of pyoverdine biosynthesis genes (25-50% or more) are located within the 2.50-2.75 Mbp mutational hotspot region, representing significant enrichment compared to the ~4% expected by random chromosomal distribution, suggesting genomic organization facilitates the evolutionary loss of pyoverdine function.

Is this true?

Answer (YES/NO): YES